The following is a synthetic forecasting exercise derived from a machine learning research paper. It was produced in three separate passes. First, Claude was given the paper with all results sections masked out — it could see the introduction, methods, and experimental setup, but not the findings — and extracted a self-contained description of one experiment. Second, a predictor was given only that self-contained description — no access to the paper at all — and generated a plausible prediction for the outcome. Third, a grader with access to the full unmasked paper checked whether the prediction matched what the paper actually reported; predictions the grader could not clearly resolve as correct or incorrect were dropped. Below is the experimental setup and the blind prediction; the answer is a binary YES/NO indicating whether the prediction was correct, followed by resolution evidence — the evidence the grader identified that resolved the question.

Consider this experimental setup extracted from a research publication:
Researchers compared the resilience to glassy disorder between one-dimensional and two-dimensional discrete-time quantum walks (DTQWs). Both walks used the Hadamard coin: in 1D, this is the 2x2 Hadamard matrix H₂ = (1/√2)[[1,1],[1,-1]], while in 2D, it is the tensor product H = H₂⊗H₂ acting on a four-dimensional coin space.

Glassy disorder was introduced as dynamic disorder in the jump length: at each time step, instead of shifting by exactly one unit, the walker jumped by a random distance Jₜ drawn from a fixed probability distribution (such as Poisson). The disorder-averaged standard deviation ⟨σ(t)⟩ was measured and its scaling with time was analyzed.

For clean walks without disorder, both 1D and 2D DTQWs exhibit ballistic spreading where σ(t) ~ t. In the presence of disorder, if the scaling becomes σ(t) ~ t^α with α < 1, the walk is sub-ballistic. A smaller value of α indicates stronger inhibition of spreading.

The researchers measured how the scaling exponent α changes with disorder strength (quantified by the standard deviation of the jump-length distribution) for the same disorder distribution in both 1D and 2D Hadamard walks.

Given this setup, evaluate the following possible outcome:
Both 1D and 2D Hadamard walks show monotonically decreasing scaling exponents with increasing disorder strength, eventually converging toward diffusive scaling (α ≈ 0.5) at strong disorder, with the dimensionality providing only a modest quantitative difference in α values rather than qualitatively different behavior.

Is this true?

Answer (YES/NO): NO